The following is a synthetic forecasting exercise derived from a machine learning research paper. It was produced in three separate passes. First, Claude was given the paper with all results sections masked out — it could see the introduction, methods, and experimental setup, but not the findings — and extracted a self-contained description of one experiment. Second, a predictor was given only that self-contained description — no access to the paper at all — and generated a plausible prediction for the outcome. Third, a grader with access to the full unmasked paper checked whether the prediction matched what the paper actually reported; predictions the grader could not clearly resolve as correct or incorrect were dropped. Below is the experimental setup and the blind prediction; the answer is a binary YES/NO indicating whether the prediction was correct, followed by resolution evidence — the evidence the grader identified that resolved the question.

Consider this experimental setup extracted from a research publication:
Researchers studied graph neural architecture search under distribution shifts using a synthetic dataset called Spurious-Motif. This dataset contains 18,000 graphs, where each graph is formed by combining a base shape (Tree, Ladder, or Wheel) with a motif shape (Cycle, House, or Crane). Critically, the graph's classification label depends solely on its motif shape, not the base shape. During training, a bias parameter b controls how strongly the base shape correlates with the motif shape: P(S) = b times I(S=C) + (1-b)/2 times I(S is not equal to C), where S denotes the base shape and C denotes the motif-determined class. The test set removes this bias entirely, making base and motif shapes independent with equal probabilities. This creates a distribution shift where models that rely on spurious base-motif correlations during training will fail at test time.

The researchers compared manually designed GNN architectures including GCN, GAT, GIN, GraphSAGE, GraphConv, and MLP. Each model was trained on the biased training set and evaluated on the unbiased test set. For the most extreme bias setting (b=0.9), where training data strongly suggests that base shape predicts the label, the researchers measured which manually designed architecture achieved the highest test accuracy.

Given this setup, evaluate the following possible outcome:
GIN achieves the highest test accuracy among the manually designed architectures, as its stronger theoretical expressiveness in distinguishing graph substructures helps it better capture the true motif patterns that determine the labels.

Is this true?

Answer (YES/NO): NO